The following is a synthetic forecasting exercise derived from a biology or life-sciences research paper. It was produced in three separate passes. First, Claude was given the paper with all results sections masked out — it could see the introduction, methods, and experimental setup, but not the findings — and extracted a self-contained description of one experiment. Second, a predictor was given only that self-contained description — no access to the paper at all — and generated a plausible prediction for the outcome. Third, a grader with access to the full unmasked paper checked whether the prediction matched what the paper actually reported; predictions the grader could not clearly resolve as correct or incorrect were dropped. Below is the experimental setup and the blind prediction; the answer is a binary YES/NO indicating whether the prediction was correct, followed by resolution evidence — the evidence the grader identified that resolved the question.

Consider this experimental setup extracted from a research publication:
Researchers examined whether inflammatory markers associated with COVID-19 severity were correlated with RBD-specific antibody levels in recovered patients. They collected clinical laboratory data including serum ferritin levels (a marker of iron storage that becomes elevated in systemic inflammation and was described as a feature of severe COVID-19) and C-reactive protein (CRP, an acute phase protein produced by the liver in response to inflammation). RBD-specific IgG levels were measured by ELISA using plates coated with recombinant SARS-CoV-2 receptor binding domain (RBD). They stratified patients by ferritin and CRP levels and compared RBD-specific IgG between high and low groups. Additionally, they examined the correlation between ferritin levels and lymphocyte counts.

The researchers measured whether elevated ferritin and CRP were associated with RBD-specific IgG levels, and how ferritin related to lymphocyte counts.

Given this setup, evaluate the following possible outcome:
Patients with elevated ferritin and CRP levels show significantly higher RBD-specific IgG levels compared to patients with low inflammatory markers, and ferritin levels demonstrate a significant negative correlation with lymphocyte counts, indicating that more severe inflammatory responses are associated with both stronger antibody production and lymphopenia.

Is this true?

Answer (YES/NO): YES